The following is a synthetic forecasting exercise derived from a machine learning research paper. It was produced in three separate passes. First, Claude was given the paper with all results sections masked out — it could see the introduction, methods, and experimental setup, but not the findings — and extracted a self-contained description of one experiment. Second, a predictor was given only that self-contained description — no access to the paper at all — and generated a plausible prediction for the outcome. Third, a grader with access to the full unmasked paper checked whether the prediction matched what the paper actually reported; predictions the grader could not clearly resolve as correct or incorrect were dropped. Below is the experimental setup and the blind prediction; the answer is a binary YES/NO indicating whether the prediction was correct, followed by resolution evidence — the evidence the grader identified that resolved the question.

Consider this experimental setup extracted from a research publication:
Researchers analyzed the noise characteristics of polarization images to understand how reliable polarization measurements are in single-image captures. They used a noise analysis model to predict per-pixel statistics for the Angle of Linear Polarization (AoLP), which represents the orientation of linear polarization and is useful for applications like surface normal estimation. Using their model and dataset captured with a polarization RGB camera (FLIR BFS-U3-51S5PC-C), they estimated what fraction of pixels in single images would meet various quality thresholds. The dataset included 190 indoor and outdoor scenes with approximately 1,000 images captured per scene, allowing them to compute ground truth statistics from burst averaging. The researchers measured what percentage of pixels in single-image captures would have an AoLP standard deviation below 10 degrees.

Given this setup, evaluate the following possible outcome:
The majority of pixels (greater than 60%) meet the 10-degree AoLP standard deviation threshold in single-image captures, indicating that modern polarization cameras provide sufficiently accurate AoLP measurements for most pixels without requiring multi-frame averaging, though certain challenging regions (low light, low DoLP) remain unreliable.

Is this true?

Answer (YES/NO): NO